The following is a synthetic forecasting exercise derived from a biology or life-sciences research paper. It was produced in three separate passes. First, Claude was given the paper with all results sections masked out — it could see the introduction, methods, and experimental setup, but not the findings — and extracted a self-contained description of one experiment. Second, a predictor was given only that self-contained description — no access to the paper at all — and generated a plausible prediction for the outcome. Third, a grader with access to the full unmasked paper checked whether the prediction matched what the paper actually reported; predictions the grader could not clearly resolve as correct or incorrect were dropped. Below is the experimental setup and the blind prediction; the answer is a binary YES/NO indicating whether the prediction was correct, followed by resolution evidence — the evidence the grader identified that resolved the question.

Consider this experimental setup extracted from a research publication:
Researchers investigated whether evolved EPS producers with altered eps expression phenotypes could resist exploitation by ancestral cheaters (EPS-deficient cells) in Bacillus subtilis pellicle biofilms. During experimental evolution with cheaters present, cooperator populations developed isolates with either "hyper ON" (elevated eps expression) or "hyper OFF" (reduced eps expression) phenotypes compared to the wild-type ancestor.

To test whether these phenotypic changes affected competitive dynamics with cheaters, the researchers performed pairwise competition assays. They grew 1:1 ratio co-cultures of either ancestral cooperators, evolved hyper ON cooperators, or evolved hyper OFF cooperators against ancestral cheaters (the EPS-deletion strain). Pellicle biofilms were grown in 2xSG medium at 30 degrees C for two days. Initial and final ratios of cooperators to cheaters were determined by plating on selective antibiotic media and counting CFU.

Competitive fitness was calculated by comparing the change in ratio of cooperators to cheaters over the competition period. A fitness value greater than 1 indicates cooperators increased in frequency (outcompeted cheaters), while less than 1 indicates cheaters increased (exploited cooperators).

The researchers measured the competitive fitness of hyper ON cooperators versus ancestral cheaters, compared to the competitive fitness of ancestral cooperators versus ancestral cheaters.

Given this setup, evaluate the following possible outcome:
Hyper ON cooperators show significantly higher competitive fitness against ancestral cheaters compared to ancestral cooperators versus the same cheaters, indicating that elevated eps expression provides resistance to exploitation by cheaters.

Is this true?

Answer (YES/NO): YES